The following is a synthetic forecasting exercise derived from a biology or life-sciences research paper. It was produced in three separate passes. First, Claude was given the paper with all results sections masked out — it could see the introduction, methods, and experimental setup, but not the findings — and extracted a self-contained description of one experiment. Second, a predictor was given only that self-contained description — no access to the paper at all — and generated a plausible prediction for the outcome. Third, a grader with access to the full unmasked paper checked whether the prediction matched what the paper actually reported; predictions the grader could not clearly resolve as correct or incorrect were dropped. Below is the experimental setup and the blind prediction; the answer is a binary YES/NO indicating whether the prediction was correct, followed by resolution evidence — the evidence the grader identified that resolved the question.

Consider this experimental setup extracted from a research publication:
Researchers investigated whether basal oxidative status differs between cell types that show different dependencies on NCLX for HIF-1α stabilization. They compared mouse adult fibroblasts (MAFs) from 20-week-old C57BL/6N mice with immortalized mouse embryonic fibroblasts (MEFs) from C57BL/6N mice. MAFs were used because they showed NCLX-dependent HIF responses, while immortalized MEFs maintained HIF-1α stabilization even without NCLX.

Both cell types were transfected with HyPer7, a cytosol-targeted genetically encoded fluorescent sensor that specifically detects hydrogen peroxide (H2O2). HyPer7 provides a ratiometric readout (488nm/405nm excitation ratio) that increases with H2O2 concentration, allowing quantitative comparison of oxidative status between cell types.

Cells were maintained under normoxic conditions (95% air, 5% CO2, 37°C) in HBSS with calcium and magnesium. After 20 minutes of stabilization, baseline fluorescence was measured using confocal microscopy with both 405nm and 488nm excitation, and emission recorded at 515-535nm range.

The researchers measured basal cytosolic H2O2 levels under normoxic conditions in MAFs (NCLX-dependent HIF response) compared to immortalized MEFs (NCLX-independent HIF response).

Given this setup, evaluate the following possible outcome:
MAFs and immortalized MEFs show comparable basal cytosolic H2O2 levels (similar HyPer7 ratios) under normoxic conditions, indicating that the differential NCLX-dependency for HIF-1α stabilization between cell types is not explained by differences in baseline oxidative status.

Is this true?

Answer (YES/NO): NO